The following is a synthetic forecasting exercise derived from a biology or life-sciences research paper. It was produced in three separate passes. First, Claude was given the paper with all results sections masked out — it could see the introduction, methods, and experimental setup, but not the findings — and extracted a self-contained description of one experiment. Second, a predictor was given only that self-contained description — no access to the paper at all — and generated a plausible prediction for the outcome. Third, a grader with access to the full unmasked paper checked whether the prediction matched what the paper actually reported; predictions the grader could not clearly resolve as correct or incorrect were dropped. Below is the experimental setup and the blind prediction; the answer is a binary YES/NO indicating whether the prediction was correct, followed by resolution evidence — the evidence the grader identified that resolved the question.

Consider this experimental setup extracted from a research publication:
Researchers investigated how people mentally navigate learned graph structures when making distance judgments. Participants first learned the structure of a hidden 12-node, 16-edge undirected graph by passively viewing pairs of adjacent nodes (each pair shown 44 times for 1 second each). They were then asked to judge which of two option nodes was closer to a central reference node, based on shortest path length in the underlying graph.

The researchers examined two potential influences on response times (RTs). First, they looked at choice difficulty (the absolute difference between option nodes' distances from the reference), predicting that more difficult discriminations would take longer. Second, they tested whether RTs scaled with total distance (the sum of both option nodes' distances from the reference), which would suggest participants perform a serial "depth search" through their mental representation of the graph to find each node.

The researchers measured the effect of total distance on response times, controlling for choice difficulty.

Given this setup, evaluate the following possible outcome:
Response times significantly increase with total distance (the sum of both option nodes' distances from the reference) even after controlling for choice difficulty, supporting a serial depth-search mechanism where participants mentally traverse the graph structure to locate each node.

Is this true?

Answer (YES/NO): YES